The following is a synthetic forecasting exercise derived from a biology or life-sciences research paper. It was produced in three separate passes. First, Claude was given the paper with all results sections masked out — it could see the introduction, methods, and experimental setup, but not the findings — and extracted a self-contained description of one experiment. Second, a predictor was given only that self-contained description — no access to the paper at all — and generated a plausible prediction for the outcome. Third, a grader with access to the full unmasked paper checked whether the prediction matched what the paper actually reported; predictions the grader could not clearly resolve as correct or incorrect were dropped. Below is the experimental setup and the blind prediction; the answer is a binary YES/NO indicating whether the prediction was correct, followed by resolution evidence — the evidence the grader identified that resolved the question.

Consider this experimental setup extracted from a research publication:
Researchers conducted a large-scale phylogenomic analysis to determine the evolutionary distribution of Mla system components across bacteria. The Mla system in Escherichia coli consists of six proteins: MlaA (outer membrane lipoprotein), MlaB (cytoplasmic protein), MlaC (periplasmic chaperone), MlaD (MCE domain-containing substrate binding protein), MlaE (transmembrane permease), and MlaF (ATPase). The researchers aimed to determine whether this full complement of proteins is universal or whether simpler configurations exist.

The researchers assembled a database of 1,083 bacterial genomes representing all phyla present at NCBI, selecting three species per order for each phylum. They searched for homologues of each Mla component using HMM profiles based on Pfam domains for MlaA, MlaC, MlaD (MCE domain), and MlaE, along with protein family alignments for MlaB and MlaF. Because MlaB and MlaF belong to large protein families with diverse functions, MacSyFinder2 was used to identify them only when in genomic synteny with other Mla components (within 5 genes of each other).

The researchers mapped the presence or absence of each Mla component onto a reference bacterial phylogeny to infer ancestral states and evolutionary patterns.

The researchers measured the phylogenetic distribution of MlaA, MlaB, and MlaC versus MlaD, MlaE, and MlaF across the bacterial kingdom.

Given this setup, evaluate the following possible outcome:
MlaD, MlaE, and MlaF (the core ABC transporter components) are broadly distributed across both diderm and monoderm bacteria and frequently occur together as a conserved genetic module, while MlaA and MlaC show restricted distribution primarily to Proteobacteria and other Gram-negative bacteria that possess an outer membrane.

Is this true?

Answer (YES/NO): NO